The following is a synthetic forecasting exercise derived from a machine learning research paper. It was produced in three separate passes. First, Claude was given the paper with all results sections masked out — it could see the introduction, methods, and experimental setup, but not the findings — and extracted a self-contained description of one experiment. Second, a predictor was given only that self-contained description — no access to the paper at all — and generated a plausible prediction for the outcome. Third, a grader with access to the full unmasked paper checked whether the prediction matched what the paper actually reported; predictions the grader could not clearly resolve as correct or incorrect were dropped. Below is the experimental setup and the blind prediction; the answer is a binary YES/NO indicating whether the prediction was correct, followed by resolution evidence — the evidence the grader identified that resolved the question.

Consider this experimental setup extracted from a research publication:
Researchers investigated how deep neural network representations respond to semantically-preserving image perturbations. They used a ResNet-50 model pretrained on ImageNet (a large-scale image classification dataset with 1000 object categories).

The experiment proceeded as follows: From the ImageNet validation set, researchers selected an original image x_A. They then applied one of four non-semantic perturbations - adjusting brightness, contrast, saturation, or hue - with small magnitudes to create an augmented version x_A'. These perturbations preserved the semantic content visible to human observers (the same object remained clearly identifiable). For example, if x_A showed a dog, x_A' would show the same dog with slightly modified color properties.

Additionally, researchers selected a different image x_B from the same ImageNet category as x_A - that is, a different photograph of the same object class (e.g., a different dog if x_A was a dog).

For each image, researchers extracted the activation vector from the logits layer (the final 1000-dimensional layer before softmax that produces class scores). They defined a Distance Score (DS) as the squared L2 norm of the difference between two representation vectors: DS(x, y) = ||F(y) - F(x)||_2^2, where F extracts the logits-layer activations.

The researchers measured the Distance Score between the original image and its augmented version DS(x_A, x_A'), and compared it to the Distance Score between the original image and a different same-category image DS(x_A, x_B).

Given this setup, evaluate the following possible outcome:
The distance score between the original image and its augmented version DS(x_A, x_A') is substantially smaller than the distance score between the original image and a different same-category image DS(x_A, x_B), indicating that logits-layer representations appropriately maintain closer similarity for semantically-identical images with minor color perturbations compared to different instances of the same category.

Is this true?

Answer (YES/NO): NO